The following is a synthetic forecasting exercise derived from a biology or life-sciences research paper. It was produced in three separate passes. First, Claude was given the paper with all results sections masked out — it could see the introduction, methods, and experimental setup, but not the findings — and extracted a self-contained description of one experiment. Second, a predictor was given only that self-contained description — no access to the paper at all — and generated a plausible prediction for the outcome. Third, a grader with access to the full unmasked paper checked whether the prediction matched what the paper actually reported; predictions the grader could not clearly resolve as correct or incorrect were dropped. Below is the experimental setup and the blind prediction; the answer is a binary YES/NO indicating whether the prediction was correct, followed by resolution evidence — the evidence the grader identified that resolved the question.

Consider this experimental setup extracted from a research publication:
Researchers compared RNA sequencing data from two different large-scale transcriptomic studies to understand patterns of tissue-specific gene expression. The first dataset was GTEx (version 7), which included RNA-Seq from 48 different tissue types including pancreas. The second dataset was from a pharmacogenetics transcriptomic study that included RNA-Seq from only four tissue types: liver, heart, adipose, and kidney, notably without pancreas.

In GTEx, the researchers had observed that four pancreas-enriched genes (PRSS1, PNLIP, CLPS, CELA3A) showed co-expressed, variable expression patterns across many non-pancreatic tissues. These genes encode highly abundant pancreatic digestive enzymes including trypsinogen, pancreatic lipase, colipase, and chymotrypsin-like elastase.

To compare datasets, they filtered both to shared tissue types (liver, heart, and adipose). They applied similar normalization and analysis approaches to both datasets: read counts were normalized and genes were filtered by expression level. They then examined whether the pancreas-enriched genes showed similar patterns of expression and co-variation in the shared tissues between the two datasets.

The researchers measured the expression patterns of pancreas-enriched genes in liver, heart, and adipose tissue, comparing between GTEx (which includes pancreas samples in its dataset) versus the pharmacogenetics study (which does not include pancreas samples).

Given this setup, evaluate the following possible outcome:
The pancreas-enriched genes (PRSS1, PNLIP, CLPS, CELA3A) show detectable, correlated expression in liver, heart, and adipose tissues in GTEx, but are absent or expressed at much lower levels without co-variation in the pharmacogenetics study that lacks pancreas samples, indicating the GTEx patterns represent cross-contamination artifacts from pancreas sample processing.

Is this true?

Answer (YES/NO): YES